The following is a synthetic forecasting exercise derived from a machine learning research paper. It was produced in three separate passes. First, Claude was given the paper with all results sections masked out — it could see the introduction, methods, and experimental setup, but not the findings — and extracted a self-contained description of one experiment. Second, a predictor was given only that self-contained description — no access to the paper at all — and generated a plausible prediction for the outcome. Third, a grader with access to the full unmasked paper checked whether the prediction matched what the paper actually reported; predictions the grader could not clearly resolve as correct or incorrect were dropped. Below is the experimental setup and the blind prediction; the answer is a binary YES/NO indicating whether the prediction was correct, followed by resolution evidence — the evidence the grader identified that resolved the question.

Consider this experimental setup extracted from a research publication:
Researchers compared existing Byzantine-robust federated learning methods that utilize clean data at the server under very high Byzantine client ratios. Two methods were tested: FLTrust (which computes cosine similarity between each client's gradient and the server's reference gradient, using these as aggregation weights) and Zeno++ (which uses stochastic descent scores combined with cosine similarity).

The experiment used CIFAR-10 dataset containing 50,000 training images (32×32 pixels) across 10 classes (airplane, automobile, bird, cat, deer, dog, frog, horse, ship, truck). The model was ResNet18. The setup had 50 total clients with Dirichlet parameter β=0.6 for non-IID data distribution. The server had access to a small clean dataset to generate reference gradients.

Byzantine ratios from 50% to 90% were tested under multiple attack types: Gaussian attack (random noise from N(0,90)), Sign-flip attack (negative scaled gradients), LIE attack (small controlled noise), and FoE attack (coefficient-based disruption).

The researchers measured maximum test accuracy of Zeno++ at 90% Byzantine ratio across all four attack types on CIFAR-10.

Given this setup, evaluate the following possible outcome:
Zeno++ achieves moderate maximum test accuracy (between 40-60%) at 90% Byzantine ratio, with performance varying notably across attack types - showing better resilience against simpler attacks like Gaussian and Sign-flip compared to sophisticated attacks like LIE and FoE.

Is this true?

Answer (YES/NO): NO